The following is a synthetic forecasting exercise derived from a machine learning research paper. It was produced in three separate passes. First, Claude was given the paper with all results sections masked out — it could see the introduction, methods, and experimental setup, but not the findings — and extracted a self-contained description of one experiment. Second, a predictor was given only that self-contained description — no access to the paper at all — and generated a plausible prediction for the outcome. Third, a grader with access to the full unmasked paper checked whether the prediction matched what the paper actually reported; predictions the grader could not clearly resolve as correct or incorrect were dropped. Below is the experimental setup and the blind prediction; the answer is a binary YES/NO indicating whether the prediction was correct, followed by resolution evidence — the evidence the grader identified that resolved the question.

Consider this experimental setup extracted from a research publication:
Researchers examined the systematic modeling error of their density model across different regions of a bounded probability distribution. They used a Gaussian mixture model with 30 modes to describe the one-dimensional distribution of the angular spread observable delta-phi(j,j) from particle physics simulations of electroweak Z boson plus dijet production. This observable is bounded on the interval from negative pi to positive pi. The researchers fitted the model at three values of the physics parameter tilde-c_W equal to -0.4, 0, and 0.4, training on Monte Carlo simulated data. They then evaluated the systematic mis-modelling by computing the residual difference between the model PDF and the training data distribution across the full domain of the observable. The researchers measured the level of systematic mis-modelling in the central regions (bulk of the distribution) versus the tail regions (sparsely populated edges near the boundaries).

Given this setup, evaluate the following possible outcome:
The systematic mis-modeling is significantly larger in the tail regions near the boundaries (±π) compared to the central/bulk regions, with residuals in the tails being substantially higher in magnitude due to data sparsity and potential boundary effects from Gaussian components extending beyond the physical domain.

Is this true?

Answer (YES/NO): YES